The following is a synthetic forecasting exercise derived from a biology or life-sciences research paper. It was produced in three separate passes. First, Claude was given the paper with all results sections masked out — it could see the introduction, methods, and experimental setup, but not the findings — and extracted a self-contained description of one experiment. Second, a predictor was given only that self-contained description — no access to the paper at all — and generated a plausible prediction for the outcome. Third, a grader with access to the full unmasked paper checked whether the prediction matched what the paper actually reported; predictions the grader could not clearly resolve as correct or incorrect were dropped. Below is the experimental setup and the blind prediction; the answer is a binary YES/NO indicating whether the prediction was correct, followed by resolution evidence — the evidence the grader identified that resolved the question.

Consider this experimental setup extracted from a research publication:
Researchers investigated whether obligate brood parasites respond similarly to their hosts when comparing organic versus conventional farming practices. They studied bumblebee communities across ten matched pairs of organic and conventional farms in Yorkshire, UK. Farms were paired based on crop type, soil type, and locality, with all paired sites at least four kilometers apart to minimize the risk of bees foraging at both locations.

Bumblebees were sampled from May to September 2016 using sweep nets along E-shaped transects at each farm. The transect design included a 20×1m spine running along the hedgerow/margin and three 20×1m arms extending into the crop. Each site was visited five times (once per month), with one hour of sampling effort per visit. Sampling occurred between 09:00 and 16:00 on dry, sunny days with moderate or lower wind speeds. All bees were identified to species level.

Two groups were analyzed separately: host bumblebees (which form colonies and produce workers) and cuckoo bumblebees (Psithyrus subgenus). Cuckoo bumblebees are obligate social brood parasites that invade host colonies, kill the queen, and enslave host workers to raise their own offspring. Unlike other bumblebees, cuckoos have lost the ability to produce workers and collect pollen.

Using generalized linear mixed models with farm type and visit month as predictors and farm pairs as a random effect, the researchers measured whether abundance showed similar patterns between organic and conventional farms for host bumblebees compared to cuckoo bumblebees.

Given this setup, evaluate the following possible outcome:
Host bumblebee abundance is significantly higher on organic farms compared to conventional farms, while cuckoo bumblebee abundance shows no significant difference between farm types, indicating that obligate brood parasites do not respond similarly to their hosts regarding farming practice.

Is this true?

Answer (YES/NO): YES